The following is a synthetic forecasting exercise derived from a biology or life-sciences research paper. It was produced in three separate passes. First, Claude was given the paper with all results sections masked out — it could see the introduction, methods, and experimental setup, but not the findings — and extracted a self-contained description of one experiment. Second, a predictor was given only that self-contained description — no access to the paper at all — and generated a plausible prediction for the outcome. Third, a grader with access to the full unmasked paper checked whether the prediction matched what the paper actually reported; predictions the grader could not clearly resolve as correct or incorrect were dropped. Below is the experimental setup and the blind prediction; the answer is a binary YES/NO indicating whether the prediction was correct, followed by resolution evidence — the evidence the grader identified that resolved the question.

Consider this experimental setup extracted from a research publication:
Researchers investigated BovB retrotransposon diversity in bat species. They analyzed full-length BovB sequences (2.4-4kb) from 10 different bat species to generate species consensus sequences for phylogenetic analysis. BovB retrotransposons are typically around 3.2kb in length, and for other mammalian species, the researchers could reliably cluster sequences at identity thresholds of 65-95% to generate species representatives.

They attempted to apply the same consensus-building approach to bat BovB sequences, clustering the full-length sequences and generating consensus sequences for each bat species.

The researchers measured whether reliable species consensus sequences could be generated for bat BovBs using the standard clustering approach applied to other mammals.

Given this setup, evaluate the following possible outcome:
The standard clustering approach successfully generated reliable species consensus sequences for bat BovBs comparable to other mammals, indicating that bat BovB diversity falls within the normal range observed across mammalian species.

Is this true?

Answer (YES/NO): NO